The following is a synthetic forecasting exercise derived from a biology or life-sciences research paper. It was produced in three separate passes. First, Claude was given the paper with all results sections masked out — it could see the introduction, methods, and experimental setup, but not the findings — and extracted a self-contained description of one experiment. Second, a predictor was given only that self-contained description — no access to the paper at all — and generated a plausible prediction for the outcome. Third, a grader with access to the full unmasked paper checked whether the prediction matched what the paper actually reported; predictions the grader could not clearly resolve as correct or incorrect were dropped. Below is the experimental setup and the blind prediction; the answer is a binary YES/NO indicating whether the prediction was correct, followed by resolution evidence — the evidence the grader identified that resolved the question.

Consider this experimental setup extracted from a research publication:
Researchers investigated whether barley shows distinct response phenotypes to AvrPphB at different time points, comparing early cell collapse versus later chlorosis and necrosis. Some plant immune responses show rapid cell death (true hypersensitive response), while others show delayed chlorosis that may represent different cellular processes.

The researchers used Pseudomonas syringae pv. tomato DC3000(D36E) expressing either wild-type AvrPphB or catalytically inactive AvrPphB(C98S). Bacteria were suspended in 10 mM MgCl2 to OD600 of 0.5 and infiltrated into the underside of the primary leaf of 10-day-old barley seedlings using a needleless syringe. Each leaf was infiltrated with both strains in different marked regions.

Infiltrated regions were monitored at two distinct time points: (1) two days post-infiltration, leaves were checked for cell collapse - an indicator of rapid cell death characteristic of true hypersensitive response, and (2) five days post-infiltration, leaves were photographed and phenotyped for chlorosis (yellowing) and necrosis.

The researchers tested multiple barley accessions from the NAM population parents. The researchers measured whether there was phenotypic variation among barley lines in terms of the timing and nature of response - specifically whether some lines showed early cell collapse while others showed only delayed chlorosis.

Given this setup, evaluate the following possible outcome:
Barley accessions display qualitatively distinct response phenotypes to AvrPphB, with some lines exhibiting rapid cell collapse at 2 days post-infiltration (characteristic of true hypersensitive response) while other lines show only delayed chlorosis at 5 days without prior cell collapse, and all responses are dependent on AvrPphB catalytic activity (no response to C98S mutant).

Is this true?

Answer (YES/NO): YES